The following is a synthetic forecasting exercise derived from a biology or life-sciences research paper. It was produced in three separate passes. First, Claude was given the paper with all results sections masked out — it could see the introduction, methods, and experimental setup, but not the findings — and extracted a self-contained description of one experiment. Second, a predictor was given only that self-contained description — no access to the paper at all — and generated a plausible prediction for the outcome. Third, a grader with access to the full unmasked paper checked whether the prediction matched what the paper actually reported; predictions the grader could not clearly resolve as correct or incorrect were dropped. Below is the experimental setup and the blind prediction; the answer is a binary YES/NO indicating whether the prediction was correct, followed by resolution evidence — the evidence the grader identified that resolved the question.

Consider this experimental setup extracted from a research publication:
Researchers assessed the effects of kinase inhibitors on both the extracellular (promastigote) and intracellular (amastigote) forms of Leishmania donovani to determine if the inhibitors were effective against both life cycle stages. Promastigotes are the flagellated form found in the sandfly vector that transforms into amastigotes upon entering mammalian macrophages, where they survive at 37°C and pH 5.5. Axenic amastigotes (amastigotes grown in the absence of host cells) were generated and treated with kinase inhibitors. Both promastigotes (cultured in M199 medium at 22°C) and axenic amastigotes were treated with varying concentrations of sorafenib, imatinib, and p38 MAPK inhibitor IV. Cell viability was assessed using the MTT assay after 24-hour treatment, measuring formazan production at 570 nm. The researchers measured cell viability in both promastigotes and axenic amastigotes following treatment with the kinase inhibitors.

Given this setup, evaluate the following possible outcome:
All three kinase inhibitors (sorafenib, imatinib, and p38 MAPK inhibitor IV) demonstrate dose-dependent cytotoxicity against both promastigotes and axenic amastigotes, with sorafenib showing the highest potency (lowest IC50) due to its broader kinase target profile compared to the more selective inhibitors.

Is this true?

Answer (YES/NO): YES